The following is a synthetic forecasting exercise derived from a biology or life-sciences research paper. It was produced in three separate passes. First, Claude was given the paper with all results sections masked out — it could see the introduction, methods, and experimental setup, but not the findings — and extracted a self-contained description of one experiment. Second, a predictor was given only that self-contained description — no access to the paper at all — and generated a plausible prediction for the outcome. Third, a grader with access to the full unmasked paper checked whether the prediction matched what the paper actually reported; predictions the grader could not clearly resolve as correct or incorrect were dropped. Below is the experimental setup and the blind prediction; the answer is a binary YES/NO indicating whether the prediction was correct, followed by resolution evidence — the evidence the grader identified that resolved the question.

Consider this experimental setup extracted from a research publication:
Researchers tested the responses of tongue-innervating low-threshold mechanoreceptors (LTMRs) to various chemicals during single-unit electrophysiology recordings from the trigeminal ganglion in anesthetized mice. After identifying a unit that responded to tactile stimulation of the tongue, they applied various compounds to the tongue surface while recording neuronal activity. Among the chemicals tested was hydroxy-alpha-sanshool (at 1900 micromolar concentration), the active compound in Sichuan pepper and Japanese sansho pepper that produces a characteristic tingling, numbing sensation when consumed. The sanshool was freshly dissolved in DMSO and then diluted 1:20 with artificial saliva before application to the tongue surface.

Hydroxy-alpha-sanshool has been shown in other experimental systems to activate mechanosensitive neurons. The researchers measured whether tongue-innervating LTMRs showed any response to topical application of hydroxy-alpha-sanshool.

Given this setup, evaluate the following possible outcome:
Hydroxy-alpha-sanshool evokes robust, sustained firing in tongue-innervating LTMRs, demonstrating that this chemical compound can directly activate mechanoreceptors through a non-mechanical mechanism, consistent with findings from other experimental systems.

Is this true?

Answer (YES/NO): NO